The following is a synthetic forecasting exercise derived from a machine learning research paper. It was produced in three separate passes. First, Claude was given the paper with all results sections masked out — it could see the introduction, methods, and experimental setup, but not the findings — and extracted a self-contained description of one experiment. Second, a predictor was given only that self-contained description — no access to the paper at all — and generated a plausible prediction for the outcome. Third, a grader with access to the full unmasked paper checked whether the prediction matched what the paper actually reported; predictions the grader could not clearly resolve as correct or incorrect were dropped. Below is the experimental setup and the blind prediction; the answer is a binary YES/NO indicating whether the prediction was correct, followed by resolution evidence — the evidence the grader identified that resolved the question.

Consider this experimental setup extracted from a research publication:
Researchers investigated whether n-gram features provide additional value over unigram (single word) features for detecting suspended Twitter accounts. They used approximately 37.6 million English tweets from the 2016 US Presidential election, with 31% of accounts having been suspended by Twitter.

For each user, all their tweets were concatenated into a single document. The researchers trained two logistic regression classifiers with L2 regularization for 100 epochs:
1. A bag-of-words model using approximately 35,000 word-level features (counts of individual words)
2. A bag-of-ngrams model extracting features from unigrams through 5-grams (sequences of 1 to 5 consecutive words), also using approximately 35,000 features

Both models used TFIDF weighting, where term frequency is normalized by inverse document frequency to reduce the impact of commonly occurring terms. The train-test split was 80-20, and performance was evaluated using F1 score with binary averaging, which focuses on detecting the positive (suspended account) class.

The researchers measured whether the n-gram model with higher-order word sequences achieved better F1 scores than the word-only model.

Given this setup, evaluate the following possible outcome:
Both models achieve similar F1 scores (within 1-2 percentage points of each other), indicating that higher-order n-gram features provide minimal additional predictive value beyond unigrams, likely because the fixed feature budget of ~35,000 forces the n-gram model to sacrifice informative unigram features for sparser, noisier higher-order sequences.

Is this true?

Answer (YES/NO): NO